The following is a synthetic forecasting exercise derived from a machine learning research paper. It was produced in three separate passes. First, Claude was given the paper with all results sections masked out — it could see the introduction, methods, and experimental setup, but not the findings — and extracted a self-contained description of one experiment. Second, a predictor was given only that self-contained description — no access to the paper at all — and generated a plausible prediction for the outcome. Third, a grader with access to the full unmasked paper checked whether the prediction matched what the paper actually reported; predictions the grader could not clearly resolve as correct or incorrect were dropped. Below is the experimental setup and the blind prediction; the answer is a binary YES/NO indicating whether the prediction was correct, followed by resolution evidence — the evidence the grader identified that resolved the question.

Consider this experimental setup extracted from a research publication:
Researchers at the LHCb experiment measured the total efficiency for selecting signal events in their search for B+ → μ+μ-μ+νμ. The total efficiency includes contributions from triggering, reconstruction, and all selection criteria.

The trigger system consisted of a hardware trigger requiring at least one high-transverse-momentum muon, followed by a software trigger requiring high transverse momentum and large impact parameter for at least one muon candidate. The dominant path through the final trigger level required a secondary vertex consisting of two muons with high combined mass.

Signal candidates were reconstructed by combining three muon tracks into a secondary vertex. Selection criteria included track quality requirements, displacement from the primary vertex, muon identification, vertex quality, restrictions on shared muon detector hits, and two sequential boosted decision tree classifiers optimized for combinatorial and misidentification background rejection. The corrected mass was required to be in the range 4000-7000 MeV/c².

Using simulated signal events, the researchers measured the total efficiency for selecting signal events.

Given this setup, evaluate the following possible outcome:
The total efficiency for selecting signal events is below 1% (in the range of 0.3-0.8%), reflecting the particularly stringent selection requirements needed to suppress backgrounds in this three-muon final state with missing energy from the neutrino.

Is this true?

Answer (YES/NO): NO